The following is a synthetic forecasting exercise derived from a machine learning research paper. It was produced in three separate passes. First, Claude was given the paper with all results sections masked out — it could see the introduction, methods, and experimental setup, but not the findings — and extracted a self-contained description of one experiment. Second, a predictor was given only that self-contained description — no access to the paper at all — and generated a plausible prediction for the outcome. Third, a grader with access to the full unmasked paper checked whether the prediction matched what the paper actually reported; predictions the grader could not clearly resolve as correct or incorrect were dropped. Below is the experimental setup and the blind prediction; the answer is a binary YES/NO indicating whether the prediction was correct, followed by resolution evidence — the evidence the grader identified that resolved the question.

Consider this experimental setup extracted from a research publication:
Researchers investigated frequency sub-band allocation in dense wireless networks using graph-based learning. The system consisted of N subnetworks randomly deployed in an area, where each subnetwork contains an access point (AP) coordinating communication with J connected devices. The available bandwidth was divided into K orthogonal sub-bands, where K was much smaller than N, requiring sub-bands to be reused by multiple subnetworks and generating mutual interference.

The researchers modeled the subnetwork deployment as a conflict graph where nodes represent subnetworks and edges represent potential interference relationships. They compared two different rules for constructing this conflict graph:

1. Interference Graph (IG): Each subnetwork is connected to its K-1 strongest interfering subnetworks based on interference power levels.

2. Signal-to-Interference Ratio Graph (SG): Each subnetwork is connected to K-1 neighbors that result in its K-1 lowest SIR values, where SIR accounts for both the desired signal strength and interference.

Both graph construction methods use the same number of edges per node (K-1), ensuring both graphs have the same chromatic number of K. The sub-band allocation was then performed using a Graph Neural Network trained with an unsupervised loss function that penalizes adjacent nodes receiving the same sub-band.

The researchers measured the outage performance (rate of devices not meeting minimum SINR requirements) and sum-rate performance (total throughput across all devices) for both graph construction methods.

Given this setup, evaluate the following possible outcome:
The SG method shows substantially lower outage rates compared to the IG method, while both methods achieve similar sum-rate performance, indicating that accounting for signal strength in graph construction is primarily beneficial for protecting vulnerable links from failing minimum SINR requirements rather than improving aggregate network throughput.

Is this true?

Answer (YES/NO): NO